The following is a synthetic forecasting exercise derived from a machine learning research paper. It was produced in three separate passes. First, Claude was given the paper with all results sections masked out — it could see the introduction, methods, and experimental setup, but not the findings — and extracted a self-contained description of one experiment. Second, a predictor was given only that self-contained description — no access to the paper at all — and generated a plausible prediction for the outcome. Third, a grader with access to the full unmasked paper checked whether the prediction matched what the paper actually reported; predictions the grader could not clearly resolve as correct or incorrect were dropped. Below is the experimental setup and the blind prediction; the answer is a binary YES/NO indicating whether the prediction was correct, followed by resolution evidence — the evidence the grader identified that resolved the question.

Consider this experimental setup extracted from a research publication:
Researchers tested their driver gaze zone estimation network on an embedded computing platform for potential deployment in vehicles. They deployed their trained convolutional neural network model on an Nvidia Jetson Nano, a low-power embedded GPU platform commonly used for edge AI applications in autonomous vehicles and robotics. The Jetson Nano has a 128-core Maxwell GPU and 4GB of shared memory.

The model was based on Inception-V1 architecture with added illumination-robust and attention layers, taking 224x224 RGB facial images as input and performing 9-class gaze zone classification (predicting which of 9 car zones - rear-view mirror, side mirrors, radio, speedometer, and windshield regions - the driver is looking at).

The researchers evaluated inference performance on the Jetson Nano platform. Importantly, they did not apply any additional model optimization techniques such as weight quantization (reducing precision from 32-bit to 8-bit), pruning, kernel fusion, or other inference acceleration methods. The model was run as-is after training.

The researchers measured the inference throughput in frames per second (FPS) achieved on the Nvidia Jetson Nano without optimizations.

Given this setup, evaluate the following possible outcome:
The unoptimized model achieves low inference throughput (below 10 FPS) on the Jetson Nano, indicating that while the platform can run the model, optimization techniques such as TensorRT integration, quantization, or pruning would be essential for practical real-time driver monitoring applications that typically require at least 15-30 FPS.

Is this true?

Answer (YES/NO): NO